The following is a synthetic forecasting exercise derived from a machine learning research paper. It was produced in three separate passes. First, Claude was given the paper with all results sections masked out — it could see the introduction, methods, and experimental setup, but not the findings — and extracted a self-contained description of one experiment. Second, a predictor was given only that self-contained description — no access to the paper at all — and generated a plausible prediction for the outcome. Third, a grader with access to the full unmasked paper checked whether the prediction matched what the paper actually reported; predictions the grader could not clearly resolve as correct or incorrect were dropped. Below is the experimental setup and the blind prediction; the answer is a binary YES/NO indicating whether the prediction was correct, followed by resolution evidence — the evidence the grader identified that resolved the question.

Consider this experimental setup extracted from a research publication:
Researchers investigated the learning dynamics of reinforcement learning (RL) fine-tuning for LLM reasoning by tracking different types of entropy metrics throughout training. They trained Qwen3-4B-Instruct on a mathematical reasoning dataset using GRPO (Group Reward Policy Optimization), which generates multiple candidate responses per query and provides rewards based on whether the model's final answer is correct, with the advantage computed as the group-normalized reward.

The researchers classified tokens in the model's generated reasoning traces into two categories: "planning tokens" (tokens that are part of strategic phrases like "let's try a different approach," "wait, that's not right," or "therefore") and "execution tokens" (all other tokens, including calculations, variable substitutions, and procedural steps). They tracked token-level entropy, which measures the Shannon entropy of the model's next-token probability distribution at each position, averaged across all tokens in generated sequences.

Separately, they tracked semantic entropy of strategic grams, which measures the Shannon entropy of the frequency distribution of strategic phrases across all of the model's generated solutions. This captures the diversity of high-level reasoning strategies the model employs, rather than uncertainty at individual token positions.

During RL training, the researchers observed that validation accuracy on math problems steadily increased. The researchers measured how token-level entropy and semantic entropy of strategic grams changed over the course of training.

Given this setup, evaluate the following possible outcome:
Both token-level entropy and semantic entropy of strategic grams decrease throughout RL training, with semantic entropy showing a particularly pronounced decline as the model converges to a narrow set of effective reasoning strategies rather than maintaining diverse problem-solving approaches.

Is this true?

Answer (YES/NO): NO